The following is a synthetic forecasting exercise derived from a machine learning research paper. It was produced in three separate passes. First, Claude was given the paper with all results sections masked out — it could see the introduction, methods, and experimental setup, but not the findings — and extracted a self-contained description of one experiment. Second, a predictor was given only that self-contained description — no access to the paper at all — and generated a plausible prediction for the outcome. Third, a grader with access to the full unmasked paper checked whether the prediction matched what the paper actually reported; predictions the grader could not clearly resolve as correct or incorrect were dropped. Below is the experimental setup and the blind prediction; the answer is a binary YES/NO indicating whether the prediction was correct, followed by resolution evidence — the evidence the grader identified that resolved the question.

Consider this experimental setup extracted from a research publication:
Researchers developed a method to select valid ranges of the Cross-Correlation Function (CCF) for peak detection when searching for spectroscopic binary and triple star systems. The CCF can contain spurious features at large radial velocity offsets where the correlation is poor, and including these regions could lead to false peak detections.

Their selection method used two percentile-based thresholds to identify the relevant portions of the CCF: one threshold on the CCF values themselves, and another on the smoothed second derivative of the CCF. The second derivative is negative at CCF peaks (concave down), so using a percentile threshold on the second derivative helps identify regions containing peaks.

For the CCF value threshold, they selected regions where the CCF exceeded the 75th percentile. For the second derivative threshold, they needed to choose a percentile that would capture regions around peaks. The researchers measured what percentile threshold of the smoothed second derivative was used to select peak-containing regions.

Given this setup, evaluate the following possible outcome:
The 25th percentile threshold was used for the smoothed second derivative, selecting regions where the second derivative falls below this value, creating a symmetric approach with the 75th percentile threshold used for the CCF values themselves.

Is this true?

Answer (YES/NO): NO